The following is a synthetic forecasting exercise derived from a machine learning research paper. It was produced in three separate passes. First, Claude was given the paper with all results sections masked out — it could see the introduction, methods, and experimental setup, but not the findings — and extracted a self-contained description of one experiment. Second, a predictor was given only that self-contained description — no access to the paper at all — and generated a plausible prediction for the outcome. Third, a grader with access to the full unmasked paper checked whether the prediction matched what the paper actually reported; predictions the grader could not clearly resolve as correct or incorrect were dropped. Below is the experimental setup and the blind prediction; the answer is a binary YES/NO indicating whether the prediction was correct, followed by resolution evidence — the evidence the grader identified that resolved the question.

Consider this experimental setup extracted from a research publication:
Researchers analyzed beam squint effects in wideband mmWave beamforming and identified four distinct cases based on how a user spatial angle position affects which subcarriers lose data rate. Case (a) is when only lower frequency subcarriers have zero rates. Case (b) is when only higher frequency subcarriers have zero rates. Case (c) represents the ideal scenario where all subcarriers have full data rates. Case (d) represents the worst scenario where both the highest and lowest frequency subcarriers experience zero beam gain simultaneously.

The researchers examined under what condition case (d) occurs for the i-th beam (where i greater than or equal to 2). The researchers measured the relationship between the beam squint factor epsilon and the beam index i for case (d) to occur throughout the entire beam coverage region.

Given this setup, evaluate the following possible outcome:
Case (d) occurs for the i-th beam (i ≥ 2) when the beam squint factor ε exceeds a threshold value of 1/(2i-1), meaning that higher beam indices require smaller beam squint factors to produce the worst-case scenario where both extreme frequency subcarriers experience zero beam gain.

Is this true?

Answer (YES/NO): NO